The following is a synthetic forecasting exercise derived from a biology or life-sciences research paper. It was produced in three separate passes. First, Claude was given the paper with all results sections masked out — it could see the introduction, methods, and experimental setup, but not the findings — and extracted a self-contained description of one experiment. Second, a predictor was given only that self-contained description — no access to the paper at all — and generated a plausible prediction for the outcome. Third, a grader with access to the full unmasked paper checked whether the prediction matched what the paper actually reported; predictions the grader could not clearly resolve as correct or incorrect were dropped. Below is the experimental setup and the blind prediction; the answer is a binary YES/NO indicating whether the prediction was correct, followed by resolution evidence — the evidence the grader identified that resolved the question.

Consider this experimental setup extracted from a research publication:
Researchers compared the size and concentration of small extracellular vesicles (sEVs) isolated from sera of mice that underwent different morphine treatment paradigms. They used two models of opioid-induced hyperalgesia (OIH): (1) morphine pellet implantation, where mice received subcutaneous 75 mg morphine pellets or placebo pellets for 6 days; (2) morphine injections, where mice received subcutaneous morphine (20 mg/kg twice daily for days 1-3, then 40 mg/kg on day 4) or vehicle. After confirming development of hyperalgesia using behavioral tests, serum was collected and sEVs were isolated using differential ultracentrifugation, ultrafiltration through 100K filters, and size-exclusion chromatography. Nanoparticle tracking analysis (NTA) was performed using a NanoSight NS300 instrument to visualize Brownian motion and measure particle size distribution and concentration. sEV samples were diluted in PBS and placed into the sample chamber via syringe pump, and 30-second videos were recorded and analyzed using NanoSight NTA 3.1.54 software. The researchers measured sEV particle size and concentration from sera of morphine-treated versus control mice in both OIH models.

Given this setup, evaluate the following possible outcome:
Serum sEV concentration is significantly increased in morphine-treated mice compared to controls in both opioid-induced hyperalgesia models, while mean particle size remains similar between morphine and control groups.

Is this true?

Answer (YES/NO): NO